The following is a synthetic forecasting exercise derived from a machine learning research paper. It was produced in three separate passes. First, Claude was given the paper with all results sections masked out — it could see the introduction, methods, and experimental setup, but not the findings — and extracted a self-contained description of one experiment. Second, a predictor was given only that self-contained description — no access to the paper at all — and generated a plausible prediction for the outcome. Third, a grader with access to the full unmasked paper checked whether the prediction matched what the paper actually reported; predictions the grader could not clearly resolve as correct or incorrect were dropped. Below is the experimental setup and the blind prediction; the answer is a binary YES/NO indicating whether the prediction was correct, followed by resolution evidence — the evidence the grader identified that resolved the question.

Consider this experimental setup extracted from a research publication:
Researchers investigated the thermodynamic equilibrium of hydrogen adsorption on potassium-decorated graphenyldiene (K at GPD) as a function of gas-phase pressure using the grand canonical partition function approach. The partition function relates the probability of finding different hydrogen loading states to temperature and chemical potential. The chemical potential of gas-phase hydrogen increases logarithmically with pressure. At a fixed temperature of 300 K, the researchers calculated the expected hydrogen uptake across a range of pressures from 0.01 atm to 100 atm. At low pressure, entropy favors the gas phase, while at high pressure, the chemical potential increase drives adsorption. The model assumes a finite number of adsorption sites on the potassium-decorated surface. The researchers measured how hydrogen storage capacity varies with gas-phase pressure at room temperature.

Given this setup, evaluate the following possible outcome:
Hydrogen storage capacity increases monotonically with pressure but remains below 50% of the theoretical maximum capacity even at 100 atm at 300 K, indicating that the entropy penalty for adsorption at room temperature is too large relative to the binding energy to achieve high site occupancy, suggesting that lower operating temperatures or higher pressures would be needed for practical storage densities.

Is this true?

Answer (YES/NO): NO